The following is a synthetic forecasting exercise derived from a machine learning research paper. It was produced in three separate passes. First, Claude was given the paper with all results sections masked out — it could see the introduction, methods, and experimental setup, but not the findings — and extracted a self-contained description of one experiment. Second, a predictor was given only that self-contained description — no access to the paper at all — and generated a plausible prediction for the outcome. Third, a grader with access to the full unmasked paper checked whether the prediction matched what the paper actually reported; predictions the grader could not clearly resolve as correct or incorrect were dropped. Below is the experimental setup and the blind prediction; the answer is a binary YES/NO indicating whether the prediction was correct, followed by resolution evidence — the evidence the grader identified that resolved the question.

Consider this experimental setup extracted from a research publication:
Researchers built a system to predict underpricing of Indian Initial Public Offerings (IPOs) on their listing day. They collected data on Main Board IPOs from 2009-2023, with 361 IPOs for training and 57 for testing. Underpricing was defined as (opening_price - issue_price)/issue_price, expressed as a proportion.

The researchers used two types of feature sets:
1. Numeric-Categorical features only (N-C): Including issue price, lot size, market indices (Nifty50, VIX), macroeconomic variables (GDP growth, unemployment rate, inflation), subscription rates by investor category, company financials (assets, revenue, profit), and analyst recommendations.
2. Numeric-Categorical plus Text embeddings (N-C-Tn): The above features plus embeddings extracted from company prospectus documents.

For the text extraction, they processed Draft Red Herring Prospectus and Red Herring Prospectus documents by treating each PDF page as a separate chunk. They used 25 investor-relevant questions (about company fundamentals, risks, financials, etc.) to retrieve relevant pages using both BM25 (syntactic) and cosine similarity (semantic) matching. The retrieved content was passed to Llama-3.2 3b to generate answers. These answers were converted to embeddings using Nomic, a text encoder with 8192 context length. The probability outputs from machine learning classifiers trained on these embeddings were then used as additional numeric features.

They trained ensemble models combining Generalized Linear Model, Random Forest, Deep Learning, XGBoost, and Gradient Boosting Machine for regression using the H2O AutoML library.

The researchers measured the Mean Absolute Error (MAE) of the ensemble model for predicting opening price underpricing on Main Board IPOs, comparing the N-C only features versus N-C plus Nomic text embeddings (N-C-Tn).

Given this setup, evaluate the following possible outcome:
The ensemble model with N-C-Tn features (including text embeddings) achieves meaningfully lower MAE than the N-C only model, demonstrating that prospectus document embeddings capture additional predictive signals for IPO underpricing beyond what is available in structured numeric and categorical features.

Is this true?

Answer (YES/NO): NO